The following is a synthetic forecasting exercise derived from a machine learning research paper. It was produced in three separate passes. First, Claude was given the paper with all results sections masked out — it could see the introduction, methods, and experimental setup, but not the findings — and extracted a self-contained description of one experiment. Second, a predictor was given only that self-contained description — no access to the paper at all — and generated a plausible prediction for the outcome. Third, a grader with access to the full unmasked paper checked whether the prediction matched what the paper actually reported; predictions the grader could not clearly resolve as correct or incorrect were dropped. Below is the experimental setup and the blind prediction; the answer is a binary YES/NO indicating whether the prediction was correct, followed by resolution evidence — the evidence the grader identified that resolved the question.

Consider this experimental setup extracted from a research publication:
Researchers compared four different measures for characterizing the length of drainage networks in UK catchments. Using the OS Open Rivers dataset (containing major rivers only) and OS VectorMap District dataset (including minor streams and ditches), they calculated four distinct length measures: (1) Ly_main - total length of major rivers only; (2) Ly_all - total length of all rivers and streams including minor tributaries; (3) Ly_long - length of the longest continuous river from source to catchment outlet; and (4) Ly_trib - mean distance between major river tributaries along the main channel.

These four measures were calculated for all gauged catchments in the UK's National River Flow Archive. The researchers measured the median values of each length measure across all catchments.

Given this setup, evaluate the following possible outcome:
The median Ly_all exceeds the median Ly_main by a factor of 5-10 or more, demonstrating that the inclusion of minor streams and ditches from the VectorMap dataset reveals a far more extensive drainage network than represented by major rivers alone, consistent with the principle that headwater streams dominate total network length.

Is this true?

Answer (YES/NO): NO